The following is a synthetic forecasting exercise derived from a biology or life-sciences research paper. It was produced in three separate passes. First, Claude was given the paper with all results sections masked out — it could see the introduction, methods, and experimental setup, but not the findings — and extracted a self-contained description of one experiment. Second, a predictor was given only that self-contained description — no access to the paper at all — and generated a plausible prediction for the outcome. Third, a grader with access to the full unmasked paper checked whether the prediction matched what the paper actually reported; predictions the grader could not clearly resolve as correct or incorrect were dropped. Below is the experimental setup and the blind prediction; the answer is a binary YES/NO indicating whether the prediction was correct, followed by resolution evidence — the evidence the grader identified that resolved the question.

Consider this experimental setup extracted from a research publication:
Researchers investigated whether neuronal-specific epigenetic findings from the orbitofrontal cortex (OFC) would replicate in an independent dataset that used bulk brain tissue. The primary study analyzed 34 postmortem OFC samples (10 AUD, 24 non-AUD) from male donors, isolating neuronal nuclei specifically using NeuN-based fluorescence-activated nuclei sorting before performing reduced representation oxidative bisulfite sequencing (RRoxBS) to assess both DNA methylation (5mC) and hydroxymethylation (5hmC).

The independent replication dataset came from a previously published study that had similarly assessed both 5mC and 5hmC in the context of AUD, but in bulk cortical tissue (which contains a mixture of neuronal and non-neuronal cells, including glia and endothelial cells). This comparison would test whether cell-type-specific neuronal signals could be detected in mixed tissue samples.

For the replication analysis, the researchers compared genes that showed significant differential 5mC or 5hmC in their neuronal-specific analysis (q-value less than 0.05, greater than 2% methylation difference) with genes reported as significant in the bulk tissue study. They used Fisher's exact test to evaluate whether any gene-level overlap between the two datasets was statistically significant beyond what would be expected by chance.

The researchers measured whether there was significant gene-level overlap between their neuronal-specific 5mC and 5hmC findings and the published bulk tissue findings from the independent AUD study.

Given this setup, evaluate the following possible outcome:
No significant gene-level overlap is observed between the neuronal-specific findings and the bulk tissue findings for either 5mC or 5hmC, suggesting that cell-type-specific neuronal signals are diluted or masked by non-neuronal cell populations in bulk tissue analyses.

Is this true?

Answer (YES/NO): NO